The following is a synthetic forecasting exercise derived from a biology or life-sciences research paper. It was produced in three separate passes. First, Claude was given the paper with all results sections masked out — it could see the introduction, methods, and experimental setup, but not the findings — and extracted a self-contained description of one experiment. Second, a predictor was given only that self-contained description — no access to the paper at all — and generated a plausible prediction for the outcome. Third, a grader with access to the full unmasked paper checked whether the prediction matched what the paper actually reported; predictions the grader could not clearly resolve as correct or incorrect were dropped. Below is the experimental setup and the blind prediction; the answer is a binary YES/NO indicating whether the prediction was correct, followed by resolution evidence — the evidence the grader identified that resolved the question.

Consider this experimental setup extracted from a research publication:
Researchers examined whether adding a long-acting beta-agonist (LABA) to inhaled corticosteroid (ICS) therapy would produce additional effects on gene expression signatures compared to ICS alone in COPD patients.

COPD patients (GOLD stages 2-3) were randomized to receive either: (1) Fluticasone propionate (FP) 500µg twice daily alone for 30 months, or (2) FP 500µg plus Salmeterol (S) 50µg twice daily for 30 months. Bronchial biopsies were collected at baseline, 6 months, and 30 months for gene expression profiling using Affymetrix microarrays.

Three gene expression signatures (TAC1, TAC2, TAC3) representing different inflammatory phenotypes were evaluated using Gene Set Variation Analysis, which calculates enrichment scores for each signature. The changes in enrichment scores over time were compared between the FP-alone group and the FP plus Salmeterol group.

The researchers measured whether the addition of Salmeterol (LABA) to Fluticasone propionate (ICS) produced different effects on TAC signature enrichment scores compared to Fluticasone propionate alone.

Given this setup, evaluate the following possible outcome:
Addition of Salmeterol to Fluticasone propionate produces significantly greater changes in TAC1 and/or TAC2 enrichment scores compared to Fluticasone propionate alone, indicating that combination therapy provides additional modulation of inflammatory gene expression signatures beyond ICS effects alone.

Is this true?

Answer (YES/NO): NO